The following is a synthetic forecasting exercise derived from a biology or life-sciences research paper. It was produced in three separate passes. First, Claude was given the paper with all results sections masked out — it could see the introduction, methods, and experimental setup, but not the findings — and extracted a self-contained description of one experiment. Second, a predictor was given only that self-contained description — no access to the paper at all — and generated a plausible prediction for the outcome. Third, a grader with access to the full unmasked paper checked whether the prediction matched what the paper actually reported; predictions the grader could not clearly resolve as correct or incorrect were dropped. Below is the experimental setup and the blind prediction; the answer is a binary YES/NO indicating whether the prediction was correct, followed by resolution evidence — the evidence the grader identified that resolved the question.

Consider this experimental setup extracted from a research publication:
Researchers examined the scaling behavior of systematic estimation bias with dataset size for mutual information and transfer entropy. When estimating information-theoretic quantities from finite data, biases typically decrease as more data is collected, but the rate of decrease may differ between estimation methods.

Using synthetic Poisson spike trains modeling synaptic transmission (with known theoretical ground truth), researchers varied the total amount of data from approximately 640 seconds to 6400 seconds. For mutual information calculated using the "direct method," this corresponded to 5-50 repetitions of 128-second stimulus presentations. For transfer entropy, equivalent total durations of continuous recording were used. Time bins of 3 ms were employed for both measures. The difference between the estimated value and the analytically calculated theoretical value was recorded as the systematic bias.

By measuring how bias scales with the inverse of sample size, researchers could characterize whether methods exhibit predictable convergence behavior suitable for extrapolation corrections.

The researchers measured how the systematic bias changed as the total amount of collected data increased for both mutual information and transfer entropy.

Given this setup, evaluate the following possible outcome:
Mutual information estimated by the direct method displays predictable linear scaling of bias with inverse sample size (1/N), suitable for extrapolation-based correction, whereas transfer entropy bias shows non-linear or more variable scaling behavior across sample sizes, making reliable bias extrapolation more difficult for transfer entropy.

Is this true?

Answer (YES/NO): NO